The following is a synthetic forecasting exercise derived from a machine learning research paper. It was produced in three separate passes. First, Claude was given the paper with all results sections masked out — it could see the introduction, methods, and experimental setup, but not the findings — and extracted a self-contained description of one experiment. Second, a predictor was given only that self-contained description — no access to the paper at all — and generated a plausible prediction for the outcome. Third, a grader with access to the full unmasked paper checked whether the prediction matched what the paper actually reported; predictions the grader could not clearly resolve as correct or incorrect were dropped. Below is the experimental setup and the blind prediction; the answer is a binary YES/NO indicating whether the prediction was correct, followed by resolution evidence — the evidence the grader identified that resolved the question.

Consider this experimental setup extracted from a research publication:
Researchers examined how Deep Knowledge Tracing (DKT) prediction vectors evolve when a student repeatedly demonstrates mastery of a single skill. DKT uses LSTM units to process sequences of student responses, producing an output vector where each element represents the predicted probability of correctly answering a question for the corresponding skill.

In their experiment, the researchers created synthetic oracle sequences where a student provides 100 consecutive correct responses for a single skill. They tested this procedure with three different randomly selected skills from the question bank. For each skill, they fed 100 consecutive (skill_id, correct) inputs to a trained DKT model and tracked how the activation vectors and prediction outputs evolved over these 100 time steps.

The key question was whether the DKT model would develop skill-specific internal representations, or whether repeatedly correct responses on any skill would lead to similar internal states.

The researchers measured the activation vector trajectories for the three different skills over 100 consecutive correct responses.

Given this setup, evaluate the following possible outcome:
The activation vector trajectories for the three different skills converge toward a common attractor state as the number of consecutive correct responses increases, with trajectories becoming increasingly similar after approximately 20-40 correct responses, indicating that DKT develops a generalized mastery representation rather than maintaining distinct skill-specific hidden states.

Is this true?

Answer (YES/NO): YES